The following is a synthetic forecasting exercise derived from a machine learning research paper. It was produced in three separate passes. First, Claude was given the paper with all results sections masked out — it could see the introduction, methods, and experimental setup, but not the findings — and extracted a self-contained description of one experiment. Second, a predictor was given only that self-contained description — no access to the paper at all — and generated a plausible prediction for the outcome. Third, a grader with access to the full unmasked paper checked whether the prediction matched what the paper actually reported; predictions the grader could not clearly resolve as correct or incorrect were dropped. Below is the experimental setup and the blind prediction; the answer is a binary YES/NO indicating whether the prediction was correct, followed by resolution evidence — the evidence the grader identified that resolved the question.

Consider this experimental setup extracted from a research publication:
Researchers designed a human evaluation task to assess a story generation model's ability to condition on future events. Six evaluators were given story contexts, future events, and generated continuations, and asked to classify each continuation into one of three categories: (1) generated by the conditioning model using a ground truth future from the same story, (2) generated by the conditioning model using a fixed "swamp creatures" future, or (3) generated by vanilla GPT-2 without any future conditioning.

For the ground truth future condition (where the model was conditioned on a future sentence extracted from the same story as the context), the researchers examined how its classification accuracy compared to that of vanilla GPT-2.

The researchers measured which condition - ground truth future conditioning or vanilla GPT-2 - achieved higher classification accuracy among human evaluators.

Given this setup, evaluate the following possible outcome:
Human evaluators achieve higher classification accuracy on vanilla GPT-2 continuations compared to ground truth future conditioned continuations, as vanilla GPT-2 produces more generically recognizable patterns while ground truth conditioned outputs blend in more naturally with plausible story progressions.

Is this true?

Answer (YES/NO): YES